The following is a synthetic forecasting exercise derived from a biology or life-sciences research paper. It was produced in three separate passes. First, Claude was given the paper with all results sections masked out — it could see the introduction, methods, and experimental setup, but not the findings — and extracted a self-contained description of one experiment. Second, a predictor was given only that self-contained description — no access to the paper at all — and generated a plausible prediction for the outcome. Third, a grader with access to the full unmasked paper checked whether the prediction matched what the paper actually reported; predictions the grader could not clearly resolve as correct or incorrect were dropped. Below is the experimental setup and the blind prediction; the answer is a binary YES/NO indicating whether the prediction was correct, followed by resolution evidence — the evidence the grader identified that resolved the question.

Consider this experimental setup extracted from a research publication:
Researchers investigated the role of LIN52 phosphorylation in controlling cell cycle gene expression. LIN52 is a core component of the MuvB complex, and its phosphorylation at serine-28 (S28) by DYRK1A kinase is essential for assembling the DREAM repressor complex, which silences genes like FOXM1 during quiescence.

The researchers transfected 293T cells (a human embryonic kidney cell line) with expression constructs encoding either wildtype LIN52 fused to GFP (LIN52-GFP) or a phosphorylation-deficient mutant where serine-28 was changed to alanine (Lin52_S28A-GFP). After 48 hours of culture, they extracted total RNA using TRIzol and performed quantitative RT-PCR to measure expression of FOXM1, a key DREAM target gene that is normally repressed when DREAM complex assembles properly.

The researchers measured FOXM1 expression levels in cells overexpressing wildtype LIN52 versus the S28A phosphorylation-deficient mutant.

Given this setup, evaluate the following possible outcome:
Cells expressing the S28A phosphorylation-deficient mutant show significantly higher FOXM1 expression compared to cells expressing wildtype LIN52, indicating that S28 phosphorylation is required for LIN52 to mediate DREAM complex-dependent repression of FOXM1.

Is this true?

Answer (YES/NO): YES